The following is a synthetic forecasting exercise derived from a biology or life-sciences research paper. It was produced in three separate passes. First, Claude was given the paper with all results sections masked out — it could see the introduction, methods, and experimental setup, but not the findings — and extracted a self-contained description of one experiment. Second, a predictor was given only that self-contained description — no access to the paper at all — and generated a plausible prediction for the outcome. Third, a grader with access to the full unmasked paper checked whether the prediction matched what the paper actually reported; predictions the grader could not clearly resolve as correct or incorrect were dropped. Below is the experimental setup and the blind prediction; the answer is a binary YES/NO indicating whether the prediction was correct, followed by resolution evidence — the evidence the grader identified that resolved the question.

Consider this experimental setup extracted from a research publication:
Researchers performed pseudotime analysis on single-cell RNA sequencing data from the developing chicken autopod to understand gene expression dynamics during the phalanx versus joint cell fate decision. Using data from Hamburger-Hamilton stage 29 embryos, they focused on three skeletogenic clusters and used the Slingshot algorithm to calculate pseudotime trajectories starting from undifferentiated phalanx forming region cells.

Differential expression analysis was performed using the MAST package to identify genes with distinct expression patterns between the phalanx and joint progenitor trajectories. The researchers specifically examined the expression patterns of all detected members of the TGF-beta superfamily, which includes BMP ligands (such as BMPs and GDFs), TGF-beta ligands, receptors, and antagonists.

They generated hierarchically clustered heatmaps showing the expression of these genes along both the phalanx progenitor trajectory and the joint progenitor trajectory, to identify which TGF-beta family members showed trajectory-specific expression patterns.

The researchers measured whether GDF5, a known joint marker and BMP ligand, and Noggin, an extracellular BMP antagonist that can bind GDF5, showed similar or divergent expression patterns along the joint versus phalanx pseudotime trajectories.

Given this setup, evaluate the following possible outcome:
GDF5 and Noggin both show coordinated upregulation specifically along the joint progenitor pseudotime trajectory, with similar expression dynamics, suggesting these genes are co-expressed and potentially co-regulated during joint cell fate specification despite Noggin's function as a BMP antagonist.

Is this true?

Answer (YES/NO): NO